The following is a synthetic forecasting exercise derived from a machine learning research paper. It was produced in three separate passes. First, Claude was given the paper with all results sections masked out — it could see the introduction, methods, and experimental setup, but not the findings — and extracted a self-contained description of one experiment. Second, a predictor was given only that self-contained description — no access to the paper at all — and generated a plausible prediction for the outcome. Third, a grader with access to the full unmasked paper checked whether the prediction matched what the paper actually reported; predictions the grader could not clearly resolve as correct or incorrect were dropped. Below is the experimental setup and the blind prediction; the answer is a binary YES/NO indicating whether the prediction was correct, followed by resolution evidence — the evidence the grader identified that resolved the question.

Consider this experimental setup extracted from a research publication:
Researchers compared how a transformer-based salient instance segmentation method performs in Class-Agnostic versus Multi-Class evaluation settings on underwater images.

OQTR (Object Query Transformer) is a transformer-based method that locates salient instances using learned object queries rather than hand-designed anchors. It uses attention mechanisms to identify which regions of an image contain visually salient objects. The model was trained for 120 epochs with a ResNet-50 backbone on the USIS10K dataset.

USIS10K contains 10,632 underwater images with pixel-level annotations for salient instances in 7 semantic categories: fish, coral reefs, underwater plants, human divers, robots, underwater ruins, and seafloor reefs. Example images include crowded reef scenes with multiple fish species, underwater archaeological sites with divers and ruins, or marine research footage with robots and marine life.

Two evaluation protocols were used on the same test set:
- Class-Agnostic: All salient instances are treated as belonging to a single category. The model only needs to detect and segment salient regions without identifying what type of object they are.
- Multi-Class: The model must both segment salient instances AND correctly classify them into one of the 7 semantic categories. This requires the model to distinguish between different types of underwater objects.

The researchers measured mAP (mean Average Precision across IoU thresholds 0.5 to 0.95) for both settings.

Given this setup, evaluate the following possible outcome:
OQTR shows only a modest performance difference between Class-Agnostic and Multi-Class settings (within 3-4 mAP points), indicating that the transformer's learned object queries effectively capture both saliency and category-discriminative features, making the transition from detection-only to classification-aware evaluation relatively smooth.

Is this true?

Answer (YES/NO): NO